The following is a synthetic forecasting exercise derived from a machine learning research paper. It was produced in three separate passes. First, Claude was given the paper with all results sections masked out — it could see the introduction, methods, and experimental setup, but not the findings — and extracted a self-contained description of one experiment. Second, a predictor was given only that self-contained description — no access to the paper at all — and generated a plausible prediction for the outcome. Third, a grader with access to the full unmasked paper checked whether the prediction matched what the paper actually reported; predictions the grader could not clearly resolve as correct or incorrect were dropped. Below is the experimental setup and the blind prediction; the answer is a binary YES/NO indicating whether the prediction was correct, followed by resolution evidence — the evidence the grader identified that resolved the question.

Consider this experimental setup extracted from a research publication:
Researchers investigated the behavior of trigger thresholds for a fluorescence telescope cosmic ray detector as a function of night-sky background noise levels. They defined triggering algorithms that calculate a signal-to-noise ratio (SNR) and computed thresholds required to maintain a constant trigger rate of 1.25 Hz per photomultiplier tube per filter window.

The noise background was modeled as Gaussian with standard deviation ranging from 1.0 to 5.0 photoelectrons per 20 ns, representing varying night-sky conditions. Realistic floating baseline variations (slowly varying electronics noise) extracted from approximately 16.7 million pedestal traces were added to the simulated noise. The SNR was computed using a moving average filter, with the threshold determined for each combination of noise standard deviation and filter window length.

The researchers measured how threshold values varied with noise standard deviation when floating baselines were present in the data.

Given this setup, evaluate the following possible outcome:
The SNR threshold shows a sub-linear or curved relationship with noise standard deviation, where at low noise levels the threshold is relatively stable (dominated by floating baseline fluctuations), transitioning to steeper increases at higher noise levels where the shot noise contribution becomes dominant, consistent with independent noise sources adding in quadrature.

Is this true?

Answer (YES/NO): NO